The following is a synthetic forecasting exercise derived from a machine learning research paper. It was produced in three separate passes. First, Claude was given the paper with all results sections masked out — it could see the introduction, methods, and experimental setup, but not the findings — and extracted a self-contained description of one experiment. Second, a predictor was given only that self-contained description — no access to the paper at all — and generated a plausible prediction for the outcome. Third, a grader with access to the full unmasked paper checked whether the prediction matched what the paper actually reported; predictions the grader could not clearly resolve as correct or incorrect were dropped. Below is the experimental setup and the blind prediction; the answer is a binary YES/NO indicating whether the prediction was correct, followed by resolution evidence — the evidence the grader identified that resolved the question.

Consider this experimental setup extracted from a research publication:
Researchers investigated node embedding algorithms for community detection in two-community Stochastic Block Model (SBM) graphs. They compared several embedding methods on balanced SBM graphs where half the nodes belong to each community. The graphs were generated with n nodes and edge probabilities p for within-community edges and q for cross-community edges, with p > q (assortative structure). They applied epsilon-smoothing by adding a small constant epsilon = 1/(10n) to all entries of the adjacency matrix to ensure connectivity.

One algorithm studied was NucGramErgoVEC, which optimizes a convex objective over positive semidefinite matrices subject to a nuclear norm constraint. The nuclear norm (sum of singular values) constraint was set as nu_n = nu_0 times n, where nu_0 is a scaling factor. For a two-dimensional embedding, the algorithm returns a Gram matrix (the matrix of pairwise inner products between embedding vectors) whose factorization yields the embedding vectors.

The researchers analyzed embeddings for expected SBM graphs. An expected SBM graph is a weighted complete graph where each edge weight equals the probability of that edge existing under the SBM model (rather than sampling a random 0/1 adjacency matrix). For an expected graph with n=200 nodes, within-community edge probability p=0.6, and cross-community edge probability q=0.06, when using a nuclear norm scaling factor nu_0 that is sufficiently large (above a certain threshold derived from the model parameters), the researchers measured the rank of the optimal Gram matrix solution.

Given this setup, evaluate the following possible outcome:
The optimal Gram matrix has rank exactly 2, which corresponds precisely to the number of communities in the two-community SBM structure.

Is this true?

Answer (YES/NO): NO